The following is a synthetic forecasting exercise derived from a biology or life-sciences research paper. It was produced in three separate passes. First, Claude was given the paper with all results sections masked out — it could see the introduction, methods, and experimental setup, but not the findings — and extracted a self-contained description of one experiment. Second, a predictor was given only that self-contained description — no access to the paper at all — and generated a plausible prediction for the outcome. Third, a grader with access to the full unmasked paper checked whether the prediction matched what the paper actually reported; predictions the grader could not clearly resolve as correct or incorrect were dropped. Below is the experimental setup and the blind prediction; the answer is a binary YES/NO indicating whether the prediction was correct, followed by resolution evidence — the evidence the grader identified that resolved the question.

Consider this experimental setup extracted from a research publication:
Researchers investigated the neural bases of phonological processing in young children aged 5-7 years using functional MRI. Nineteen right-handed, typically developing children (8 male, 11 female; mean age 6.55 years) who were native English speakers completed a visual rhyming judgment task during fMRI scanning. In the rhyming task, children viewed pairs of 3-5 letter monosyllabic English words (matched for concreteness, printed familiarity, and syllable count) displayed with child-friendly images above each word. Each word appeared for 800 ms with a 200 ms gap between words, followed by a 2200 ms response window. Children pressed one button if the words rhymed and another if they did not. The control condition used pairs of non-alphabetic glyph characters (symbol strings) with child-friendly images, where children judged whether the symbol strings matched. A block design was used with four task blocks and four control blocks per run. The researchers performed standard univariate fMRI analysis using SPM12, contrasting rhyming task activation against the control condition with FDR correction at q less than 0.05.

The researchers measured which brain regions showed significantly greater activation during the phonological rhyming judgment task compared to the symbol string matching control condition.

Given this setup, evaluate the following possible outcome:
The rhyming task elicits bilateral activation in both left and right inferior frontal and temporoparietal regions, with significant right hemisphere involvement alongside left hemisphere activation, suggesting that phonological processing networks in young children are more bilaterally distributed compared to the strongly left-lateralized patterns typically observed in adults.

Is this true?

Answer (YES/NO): NO